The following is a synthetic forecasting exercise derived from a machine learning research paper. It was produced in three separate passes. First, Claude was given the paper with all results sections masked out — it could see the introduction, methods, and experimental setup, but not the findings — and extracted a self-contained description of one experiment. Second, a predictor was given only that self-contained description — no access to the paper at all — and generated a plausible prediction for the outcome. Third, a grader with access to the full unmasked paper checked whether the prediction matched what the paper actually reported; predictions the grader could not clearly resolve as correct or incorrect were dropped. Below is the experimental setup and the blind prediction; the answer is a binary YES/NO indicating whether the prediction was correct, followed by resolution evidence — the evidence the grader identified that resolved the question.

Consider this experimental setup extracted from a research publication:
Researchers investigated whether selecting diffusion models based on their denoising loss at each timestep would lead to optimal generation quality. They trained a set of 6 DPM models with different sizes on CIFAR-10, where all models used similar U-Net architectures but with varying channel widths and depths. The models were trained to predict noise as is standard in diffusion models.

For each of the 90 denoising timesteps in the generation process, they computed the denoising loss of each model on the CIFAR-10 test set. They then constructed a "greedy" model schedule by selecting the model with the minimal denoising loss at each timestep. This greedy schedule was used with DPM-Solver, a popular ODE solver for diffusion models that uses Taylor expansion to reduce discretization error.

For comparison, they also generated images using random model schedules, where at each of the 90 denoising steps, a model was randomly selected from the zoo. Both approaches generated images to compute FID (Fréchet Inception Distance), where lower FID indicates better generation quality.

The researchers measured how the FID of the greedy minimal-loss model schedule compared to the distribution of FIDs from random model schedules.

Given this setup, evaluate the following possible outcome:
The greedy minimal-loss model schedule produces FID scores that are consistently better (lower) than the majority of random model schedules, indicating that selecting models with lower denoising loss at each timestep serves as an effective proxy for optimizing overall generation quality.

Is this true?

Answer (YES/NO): NO